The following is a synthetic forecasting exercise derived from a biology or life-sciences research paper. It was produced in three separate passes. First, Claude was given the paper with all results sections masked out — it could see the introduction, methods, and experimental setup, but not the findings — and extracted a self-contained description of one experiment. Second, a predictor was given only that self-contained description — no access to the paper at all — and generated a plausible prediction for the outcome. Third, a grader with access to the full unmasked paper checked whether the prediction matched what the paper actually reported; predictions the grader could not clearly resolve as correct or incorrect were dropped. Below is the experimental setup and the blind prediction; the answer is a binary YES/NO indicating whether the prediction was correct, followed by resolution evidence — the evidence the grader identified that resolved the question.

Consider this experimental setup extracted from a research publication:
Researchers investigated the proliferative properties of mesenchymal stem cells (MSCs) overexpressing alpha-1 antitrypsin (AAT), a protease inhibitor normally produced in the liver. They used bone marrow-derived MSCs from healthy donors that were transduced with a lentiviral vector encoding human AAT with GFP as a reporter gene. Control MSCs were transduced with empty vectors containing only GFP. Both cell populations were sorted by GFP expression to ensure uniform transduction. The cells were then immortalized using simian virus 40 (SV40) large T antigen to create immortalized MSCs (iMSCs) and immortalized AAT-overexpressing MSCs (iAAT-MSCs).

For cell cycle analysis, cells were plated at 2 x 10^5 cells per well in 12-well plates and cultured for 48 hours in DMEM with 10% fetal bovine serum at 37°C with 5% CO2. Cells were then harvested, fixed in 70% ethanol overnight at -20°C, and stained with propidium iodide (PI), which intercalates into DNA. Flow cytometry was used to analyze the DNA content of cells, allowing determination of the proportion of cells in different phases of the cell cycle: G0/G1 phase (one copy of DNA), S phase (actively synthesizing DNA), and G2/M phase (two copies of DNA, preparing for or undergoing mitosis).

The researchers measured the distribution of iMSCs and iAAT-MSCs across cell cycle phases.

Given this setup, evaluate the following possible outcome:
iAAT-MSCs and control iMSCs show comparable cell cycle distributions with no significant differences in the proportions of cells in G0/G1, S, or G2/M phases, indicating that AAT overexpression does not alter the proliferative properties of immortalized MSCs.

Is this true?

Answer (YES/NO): NO